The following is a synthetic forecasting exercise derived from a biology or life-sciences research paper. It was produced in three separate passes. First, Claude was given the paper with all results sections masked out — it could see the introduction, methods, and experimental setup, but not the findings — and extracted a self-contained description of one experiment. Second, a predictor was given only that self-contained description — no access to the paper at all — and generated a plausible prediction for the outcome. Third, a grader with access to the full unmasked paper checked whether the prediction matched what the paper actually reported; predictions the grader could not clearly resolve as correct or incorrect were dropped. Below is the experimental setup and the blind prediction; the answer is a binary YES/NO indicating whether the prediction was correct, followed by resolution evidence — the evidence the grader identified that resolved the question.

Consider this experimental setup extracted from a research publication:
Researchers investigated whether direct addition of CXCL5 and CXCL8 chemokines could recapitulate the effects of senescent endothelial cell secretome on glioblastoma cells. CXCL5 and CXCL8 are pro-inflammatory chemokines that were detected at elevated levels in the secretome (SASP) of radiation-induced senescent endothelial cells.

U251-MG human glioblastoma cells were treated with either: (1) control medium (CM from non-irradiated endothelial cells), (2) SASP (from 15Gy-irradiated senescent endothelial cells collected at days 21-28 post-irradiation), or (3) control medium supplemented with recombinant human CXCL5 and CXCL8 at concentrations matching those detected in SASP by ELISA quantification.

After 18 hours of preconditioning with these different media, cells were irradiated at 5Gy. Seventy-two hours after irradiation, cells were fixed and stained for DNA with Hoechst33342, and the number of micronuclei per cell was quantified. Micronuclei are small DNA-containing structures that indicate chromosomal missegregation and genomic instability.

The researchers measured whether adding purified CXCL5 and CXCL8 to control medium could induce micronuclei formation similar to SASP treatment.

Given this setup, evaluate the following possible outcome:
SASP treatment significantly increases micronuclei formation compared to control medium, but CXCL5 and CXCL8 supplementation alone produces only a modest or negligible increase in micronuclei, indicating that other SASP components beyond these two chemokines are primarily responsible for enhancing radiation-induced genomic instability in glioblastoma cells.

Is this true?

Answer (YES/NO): NO